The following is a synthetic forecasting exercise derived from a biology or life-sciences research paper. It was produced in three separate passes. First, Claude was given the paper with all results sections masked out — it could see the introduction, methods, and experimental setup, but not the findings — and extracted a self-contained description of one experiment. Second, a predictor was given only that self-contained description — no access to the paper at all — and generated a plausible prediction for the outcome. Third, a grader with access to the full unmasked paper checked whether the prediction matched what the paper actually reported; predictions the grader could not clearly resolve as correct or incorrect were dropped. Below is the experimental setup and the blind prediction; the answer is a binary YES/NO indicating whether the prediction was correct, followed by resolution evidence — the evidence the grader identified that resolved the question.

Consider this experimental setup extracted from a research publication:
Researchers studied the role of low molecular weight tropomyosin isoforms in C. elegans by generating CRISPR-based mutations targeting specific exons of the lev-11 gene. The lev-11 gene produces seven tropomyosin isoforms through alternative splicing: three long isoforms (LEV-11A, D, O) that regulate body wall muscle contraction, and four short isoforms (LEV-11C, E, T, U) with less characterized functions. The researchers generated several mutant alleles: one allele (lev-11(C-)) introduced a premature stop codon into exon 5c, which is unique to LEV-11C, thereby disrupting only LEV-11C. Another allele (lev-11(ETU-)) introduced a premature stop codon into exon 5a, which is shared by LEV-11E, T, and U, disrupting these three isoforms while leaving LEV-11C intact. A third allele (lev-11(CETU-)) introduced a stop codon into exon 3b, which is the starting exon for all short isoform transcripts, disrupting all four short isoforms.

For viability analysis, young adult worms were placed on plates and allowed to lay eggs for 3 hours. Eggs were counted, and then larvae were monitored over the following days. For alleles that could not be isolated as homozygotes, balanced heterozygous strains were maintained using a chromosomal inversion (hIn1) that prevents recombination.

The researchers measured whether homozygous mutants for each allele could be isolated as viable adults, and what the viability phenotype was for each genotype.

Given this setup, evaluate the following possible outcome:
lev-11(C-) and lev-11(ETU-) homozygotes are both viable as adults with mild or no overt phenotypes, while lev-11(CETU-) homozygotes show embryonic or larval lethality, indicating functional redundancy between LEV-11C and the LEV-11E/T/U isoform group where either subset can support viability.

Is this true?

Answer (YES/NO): NO